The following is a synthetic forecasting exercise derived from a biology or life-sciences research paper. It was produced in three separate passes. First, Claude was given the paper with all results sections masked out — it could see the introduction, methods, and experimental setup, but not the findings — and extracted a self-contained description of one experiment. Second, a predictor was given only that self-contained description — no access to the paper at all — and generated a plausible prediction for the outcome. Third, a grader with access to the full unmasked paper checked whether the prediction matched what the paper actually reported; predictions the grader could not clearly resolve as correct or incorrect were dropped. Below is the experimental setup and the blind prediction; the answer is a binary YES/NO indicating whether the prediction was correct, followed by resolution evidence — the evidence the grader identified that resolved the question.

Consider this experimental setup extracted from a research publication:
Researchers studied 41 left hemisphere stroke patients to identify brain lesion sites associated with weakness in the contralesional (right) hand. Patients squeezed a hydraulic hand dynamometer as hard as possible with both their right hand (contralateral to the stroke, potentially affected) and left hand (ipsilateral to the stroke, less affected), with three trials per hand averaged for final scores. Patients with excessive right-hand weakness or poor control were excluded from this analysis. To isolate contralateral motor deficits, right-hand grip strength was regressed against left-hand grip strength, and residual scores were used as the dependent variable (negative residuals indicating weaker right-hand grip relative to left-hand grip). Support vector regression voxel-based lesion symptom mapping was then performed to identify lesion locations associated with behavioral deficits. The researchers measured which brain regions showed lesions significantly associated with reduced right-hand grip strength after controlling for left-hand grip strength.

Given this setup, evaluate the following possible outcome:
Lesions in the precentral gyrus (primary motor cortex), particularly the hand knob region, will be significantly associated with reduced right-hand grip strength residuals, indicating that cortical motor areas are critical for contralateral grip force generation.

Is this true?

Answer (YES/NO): NO